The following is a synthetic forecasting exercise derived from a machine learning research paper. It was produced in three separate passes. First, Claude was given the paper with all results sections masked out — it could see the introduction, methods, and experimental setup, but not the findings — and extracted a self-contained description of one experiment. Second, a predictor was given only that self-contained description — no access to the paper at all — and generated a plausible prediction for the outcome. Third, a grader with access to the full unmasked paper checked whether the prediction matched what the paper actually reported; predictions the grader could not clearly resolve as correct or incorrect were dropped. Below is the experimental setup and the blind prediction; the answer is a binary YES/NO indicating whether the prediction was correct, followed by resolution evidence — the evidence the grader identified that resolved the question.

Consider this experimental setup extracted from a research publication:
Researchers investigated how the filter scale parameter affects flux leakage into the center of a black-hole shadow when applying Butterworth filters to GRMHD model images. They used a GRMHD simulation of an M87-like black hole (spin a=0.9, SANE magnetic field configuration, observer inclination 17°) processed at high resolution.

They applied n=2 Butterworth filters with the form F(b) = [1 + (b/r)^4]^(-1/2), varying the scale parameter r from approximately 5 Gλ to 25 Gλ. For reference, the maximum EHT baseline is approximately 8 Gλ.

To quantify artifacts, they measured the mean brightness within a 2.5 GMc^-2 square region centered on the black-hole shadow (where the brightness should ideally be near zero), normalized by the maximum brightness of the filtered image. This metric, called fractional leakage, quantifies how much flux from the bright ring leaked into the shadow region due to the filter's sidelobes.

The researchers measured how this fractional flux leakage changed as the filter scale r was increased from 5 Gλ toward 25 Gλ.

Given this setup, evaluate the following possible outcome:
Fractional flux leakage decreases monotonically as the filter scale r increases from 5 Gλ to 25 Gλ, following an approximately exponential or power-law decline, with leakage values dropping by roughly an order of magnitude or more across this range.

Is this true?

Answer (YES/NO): NO